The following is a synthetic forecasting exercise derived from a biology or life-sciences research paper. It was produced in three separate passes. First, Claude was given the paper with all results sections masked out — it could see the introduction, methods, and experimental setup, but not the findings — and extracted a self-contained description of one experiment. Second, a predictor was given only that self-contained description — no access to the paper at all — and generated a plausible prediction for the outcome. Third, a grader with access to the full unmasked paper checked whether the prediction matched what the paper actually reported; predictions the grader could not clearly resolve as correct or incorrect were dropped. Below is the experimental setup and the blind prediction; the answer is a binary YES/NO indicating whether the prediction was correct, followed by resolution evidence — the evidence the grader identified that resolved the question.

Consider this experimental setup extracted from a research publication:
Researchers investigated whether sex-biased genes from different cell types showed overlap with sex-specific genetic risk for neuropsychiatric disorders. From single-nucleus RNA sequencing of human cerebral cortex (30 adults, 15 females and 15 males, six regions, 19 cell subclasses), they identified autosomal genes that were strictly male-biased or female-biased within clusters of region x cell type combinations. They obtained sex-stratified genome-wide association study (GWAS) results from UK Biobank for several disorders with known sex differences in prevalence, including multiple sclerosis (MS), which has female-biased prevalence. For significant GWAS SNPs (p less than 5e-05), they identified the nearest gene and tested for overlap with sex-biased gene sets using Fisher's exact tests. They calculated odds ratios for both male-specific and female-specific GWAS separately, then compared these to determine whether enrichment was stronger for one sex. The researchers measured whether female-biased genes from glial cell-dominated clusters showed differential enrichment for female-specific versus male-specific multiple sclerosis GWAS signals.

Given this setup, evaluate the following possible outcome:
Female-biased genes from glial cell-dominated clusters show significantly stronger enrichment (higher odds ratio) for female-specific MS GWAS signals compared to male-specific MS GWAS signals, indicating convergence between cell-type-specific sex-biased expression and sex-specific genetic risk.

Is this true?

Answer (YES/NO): YES